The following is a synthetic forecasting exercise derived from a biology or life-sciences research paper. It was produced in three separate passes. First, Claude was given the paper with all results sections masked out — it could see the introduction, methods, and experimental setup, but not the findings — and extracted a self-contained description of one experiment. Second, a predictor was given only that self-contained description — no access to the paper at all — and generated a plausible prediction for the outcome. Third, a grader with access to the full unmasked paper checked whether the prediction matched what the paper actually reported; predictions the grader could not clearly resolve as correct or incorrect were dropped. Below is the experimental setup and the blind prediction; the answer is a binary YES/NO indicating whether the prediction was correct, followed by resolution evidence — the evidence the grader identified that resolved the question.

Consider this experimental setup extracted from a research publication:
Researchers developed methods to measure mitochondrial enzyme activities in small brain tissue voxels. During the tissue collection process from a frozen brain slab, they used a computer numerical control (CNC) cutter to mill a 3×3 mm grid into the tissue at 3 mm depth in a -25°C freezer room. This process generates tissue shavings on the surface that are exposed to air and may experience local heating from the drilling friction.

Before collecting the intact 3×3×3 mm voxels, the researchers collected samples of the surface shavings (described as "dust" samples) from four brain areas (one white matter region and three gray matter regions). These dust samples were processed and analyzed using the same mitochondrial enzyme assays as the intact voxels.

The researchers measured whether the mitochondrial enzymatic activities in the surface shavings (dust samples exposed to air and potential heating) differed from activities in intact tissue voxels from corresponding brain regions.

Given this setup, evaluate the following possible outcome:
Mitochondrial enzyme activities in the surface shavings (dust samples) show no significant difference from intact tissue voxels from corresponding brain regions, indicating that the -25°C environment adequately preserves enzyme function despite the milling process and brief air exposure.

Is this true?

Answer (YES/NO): NO